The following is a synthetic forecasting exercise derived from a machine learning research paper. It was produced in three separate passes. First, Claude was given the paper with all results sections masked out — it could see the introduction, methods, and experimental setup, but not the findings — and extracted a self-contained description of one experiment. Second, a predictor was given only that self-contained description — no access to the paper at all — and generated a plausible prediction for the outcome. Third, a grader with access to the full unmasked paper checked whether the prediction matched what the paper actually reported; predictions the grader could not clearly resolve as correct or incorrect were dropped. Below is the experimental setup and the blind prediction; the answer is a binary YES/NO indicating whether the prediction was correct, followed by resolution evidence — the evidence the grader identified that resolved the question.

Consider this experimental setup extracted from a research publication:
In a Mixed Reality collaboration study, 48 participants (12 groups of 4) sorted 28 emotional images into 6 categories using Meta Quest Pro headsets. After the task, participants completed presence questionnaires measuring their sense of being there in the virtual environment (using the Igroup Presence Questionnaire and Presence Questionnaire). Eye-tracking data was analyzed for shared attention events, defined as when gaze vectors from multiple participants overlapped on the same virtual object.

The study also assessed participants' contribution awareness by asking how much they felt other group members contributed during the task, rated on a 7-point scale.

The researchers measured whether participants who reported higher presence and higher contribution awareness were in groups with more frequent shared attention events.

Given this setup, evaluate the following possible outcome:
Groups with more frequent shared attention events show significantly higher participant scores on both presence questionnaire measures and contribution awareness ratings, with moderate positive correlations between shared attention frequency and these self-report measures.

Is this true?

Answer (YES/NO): NO